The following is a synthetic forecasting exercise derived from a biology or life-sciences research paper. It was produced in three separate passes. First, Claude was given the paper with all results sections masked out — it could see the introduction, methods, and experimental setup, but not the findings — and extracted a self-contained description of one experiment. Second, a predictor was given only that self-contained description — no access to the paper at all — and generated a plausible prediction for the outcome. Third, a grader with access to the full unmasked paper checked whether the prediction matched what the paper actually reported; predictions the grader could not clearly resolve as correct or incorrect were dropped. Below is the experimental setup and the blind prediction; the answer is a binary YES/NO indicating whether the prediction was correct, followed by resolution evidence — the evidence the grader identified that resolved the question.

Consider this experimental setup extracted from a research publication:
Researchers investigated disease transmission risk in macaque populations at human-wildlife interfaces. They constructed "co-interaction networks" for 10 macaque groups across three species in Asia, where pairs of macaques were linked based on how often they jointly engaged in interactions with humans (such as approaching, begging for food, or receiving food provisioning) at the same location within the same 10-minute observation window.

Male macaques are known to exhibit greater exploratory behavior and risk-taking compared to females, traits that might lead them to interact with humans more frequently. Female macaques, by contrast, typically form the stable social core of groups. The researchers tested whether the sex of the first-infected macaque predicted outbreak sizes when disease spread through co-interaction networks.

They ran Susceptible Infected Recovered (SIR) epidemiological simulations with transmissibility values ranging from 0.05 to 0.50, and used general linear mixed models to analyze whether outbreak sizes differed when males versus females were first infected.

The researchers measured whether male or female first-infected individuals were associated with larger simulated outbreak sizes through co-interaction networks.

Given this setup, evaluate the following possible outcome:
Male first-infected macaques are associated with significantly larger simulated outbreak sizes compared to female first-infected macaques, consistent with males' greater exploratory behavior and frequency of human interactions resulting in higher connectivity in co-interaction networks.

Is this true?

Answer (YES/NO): NO